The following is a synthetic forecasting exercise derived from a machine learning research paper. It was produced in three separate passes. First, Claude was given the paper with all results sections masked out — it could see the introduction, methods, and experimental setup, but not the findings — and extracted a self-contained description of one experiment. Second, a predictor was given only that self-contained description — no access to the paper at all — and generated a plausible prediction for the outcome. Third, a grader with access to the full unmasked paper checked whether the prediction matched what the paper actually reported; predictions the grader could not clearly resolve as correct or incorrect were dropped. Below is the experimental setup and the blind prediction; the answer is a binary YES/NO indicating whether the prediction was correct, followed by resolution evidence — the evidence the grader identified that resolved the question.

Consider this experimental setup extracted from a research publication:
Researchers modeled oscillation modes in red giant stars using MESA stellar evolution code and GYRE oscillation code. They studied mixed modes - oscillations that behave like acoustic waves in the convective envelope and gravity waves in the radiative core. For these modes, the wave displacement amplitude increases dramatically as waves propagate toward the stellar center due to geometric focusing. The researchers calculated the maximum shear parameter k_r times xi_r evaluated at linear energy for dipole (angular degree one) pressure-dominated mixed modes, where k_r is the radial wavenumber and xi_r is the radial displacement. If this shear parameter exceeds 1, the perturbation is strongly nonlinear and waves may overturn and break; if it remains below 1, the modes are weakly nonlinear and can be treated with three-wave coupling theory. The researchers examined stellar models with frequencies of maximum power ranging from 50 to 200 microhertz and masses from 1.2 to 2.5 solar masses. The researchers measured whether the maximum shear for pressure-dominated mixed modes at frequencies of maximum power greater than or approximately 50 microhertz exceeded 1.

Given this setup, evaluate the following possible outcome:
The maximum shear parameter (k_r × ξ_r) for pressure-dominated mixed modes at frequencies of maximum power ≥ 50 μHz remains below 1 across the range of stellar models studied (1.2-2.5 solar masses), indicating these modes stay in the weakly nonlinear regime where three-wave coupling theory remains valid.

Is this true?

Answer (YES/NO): YES